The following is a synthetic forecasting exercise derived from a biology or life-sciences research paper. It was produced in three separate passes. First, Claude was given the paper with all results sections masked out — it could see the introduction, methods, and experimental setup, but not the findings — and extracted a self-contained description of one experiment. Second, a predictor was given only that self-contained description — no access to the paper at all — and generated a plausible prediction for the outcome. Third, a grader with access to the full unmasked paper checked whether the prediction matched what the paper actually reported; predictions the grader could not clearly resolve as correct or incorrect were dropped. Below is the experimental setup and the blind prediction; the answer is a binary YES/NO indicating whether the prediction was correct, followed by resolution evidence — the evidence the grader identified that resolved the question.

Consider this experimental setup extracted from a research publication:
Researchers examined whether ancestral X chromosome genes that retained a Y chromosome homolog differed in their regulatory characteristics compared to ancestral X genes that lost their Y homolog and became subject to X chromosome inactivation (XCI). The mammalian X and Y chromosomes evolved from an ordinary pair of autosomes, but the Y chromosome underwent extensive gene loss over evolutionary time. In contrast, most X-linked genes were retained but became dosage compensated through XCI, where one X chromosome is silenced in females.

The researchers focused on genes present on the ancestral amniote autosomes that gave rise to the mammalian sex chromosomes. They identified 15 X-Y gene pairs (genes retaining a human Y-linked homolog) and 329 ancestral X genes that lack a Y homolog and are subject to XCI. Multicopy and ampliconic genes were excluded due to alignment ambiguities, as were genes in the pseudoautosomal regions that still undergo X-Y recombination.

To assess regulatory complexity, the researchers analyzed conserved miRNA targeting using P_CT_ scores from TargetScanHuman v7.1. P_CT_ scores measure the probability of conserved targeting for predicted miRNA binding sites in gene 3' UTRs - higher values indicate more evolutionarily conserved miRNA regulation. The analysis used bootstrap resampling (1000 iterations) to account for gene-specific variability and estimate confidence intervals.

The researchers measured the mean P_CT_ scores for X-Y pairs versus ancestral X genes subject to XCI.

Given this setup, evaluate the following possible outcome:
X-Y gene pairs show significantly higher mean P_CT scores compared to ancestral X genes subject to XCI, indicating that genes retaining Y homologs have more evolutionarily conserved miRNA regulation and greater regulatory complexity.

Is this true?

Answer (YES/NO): YES